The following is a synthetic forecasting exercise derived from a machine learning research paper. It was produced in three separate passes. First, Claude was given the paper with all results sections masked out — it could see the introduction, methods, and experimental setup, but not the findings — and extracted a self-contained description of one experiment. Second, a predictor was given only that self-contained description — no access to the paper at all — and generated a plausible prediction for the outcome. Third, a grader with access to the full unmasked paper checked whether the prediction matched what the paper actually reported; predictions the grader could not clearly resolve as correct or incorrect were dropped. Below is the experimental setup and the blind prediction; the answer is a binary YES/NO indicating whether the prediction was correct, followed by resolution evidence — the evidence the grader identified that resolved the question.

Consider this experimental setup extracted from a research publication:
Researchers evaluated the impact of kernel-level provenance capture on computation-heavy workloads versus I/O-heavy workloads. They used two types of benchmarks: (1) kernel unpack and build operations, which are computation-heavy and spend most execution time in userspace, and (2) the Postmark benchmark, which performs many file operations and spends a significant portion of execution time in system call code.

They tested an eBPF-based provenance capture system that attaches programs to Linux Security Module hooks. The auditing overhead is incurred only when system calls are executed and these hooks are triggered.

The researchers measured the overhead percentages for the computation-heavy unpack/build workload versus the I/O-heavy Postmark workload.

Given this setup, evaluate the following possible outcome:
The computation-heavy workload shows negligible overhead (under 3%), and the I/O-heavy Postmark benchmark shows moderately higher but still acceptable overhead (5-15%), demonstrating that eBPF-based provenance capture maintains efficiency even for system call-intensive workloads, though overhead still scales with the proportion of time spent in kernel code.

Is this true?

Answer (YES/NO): NO